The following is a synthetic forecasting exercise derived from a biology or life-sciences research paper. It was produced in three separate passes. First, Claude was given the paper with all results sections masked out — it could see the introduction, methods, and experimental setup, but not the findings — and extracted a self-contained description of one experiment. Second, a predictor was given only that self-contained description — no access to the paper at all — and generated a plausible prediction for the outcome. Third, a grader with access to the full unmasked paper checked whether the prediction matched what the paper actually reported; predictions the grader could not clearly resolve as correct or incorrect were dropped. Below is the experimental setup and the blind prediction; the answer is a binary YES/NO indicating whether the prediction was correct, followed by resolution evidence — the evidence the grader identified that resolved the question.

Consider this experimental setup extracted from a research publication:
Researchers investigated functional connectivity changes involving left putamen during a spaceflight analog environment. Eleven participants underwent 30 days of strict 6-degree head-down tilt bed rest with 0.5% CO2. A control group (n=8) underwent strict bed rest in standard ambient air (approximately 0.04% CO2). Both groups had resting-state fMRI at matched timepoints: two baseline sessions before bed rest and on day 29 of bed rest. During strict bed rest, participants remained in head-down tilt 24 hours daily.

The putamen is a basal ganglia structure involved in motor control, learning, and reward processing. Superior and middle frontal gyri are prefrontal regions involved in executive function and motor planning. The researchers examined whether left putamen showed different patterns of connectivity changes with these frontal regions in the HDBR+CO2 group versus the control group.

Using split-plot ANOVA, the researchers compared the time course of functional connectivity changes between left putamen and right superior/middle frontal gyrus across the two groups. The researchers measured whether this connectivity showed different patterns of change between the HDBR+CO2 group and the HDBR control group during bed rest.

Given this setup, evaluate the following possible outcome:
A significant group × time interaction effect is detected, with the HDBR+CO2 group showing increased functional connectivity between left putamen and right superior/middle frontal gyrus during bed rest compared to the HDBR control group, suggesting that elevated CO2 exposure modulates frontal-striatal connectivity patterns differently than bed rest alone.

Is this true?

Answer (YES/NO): YES